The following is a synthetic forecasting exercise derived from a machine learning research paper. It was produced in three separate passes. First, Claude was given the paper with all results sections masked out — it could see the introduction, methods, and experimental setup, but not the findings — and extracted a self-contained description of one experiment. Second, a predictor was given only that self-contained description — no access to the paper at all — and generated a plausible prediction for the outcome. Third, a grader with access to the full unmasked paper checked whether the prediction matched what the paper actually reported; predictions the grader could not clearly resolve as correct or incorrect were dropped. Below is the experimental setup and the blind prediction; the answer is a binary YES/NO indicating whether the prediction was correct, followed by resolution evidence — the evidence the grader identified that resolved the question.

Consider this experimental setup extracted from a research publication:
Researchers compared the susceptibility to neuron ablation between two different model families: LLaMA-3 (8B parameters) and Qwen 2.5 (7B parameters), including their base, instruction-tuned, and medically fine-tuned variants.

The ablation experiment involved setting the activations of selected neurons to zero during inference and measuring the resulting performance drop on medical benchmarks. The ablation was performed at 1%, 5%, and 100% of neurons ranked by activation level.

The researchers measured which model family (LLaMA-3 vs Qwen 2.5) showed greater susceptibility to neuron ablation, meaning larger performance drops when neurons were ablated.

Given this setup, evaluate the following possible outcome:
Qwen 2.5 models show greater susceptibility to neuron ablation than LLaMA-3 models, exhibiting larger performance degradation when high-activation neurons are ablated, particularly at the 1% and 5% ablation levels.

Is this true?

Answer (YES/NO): NO